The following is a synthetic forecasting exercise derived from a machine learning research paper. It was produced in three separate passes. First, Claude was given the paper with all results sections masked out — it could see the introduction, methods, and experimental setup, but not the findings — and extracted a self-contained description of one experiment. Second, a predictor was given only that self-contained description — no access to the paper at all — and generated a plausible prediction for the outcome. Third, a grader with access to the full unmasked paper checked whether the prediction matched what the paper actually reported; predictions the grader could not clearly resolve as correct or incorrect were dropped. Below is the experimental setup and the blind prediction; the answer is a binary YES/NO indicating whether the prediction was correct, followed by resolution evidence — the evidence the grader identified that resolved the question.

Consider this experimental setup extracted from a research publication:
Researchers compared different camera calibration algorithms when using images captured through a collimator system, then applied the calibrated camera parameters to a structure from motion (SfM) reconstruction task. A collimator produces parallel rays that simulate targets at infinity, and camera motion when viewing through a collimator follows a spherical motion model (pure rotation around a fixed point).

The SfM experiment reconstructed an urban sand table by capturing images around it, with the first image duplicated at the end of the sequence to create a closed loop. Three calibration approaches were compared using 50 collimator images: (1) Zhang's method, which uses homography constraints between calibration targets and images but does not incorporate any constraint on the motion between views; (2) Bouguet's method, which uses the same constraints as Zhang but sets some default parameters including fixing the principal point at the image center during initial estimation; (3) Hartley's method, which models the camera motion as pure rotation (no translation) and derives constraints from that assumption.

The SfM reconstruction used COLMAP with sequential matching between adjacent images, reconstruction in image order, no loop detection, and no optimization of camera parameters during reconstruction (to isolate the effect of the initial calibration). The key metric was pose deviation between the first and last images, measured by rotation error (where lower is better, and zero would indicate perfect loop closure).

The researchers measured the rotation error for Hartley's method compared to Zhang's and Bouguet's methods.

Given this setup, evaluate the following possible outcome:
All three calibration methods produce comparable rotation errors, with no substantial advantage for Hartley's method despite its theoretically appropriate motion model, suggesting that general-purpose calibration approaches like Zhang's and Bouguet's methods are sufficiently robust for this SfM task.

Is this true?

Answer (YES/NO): NO